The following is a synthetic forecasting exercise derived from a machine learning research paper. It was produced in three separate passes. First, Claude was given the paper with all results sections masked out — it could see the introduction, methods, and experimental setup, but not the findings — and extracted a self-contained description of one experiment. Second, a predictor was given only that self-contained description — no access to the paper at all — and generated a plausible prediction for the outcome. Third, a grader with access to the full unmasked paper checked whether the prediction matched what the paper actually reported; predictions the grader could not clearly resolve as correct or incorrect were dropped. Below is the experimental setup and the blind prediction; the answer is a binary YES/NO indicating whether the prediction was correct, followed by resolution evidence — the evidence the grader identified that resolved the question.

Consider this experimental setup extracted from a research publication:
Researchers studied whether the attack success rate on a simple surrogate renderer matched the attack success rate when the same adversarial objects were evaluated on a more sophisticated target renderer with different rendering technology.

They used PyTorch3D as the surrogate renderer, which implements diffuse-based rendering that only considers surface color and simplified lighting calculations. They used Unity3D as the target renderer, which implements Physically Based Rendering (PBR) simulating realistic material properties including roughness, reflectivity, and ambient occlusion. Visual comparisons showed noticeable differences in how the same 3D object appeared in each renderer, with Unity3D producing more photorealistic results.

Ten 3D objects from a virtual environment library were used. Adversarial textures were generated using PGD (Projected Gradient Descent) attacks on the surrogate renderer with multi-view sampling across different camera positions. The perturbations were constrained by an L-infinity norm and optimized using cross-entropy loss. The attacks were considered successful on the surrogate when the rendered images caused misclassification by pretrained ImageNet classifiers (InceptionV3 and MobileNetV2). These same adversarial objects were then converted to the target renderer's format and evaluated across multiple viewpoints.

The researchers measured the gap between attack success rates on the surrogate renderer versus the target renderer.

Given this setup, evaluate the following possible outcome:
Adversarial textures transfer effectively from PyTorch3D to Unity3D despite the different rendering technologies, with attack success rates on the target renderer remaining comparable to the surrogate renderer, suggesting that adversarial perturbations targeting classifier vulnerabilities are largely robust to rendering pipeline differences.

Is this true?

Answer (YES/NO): NO